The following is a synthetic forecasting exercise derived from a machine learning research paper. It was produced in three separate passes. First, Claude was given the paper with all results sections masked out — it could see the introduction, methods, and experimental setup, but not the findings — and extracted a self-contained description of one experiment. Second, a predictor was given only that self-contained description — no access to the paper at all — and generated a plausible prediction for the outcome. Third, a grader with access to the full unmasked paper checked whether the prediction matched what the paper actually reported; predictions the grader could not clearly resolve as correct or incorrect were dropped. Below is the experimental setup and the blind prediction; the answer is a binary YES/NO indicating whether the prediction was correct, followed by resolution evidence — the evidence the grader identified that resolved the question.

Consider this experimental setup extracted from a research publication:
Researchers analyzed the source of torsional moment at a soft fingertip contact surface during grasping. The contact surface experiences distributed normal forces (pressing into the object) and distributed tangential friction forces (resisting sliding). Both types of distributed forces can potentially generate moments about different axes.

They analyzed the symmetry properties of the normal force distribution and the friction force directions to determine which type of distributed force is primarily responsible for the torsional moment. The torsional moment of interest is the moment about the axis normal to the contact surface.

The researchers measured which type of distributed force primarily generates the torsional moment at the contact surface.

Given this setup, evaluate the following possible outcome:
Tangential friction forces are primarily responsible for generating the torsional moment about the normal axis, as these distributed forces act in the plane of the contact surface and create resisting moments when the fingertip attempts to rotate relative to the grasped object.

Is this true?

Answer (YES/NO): YES